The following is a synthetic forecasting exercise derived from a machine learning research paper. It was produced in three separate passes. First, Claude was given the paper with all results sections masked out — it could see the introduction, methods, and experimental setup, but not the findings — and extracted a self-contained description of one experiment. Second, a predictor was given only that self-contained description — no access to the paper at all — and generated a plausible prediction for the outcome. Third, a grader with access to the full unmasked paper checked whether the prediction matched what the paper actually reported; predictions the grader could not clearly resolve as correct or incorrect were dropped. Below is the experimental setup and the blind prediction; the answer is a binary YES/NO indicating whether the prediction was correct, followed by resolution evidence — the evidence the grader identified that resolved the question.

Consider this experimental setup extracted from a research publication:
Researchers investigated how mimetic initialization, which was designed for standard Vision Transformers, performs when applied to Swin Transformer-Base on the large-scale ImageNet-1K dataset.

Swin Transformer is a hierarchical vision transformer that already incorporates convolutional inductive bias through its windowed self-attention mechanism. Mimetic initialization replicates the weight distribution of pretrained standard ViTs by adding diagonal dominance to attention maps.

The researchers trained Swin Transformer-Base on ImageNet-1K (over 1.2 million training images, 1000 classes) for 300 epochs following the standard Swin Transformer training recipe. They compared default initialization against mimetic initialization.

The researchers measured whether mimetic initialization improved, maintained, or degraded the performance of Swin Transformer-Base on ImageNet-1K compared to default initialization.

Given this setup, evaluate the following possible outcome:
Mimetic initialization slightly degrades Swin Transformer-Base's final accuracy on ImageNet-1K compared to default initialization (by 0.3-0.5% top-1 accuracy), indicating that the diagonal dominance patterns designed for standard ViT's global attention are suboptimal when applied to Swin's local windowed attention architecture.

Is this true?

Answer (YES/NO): NO